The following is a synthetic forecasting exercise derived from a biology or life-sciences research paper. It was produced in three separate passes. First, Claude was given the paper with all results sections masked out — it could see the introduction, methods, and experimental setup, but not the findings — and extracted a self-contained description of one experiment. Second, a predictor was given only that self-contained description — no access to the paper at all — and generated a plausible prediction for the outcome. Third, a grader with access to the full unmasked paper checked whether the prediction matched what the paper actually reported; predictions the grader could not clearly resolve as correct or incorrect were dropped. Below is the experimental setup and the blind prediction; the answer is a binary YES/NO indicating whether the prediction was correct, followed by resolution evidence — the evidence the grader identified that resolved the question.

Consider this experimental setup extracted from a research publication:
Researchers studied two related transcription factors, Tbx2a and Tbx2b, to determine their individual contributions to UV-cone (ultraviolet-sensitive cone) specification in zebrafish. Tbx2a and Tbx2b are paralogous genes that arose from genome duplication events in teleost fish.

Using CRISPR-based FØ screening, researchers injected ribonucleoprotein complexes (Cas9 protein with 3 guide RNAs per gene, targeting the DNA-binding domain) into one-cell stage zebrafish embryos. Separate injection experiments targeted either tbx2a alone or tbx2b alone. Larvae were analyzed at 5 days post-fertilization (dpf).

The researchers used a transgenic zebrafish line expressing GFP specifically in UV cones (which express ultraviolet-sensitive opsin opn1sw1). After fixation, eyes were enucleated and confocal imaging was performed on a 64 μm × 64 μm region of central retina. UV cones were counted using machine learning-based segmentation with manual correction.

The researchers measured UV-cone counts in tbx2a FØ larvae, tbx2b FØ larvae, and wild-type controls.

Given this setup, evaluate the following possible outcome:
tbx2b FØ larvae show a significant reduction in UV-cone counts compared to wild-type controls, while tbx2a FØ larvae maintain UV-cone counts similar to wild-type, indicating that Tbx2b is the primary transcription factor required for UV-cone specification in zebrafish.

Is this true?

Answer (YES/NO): NO